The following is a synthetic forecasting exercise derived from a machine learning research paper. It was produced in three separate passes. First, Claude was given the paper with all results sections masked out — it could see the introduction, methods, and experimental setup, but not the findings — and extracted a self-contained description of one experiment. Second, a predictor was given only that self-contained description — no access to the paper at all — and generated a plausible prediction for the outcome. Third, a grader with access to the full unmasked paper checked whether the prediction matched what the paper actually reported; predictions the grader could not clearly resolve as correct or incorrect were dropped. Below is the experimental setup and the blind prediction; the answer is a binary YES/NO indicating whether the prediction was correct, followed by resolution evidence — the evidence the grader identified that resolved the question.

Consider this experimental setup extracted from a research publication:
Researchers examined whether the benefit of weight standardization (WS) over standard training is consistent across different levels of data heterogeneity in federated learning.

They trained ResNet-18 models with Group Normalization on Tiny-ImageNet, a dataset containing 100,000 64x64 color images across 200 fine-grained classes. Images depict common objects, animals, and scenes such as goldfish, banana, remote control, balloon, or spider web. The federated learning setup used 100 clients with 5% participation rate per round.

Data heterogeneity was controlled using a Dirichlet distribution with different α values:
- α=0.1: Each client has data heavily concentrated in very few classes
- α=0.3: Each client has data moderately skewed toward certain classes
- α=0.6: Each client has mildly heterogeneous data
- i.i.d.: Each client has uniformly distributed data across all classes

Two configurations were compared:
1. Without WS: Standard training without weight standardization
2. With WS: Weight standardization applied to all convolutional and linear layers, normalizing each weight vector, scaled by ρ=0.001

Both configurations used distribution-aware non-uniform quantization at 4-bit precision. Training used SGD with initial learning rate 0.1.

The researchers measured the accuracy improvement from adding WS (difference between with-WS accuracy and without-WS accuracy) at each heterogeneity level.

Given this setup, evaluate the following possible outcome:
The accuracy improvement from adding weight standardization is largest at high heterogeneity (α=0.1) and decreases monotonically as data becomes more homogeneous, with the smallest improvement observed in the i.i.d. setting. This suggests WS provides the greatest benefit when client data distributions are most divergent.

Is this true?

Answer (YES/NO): NO